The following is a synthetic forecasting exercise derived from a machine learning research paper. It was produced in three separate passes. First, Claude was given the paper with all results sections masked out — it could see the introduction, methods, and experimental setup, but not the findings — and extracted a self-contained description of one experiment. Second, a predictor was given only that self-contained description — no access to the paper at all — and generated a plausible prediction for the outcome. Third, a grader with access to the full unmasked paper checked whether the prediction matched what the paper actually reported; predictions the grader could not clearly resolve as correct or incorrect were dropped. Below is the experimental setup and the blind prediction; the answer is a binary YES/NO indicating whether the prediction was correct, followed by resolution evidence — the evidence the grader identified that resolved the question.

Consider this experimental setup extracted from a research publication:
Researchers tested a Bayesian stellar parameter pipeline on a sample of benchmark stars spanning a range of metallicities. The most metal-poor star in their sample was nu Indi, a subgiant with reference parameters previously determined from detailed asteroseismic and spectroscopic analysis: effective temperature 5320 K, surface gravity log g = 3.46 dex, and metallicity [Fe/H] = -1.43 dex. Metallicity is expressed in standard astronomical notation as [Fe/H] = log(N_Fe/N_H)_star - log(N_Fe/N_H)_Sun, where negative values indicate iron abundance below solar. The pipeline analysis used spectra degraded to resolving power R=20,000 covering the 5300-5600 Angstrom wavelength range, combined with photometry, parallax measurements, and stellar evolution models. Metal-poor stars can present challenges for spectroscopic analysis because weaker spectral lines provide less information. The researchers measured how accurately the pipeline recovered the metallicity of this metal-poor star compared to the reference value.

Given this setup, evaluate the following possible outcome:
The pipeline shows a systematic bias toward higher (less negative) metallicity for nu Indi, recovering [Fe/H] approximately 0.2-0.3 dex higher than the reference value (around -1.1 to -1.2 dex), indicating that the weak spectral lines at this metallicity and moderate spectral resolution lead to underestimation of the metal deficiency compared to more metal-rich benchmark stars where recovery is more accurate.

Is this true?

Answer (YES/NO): NO